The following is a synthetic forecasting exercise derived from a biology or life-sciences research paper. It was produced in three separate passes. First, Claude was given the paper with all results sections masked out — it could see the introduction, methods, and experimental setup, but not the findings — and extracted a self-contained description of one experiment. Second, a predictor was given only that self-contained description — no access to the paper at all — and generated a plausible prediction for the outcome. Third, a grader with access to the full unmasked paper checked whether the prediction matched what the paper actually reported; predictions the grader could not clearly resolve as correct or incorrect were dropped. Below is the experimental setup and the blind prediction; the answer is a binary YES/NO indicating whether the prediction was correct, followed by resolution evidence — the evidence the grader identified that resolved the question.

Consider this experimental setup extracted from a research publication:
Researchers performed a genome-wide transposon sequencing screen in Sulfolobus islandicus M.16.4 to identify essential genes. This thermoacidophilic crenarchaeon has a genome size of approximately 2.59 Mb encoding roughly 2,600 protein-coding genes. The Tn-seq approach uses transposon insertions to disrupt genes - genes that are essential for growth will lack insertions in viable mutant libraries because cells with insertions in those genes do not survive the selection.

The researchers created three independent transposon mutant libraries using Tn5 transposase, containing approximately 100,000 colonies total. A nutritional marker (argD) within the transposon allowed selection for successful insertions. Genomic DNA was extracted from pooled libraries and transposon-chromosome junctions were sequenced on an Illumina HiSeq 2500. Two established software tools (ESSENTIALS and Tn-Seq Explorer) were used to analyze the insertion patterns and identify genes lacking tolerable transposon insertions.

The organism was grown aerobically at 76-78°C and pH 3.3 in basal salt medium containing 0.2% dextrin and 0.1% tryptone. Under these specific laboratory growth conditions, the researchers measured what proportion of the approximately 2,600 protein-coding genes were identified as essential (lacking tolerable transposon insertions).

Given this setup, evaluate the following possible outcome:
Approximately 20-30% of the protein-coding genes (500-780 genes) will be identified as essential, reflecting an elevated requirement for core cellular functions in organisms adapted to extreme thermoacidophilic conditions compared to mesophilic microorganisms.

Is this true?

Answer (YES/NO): NO